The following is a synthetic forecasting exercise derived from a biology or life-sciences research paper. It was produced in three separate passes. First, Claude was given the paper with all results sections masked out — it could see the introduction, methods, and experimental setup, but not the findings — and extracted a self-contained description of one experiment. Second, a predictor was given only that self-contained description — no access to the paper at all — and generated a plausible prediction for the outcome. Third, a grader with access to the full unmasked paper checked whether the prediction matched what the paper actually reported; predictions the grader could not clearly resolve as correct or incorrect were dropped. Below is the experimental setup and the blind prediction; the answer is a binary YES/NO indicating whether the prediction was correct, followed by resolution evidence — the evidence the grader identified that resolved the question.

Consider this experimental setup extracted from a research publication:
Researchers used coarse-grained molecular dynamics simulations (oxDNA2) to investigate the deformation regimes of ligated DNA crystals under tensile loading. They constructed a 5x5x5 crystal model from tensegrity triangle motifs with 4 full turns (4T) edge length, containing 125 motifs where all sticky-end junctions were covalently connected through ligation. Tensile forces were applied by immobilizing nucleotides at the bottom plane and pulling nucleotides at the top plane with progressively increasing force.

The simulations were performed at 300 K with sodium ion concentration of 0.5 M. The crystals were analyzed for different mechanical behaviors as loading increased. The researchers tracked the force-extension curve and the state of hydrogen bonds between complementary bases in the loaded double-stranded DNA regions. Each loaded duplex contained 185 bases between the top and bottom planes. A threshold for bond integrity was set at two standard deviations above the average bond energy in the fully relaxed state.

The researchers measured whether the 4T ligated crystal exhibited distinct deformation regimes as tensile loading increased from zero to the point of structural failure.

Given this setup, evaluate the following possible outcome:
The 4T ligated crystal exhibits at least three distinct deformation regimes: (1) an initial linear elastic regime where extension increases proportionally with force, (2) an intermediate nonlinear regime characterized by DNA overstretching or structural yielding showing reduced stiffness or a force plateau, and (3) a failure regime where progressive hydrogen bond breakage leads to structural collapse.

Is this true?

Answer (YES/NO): NO